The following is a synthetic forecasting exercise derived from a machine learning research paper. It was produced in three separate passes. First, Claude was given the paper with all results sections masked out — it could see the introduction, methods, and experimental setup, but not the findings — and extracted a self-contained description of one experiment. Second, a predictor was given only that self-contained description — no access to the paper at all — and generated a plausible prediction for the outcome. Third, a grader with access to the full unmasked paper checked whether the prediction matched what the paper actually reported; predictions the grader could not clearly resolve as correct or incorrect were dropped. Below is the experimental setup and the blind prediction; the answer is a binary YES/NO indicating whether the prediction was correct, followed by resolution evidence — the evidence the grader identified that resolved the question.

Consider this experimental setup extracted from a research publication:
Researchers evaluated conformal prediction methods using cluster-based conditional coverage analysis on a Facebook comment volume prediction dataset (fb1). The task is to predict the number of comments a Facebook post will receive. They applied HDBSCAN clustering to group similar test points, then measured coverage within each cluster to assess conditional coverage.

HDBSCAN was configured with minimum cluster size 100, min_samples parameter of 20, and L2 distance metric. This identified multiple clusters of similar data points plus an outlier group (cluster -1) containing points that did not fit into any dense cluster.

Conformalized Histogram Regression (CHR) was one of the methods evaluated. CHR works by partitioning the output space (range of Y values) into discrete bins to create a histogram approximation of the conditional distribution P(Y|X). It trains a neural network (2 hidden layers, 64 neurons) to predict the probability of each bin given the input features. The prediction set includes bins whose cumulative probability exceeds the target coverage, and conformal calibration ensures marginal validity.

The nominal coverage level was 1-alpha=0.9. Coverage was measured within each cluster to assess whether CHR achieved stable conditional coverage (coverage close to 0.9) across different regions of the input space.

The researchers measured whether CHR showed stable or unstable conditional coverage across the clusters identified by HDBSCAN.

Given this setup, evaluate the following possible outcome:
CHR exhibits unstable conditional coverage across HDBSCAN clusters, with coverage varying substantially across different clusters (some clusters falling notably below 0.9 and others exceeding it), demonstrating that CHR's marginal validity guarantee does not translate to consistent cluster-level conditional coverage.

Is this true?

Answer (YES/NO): YES